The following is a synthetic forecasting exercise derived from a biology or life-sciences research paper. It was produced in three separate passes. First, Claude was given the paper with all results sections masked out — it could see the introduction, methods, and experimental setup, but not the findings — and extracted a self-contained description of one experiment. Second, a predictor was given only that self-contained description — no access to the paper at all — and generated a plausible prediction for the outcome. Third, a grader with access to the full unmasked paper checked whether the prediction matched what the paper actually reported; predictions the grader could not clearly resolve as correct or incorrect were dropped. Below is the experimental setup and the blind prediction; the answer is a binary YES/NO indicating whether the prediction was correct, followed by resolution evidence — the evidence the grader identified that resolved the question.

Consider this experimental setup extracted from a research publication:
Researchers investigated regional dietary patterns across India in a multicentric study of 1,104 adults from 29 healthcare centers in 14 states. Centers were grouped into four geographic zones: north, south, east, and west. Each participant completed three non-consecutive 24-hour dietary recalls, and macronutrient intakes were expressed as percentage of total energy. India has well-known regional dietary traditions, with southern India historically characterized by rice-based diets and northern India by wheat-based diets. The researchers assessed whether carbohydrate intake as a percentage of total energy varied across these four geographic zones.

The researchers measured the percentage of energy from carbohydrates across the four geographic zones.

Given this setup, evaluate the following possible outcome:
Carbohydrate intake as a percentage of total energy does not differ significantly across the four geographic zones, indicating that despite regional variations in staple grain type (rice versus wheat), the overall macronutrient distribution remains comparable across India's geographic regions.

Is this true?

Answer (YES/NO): YES